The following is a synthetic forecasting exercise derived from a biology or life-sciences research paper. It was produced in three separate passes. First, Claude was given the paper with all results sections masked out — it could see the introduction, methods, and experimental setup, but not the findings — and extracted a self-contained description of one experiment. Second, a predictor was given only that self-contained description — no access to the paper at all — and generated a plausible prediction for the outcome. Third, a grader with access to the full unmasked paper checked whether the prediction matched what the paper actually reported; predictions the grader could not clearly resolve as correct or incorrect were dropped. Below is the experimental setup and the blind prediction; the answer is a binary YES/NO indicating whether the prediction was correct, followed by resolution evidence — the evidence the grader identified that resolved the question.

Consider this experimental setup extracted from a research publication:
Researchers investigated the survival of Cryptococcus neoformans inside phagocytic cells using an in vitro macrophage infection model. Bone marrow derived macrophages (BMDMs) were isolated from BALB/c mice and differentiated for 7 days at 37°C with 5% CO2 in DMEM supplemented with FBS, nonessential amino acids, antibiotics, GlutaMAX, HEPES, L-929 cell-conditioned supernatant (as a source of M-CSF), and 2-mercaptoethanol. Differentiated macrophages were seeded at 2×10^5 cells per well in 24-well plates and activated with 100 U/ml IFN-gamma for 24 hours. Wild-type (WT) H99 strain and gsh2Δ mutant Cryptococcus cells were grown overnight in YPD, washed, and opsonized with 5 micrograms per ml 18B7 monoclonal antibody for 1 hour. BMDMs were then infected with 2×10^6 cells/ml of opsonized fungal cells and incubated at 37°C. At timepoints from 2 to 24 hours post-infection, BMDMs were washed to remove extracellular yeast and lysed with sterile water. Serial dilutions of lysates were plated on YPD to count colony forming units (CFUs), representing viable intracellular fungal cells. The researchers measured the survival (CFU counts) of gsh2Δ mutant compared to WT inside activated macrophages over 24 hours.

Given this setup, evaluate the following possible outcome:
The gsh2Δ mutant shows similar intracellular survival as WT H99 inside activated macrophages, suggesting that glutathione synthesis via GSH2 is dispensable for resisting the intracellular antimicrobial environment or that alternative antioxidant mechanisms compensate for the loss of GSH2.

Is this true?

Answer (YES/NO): NO